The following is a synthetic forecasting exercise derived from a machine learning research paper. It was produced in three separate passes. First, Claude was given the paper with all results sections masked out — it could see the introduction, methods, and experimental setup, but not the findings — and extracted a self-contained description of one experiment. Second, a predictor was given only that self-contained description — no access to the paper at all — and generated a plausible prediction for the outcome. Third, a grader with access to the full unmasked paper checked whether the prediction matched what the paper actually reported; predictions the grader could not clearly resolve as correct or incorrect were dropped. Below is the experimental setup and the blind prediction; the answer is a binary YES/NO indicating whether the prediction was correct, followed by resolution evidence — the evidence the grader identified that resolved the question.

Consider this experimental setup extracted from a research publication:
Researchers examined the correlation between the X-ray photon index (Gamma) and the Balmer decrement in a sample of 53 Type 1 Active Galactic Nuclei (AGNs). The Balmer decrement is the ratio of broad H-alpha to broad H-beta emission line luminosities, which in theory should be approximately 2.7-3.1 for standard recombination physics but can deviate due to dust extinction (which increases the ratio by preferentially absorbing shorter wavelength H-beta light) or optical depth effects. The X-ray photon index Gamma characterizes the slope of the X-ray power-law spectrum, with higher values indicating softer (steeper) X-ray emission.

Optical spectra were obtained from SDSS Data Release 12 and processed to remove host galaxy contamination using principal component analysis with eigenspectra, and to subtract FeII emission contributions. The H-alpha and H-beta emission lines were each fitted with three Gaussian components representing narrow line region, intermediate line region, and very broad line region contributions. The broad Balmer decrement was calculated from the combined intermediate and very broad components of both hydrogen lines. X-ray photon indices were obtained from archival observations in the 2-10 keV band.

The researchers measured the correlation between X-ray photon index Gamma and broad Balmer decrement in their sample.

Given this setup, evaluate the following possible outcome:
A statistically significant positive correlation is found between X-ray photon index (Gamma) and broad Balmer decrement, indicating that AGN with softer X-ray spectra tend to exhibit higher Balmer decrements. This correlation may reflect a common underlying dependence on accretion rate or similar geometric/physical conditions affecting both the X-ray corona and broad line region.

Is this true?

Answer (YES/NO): NO